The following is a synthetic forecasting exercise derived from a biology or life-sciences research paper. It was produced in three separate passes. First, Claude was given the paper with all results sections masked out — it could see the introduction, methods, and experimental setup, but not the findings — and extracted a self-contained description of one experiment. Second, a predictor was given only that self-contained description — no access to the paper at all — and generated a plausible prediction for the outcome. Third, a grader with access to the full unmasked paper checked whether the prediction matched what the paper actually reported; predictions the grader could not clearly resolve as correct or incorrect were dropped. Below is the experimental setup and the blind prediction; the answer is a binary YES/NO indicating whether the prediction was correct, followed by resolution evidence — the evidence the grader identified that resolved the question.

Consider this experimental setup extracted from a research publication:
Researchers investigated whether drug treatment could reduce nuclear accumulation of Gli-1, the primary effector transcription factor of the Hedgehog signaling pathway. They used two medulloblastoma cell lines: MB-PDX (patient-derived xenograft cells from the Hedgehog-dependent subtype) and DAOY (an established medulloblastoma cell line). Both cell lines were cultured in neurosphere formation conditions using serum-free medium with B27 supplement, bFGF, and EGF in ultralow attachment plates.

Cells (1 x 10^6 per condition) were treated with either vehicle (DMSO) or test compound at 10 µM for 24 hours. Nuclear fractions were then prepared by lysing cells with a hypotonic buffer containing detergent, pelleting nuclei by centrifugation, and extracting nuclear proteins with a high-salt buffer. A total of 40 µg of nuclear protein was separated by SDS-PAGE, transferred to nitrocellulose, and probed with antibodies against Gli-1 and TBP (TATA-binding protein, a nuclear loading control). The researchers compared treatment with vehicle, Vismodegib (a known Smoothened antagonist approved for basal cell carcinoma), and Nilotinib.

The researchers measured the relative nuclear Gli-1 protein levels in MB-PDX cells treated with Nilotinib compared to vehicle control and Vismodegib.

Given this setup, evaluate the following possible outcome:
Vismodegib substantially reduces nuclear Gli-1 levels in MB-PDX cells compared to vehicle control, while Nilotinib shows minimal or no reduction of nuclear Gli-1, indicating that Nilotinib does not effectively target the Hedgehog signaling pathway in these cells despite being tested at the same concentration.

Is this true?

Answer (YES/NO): NO